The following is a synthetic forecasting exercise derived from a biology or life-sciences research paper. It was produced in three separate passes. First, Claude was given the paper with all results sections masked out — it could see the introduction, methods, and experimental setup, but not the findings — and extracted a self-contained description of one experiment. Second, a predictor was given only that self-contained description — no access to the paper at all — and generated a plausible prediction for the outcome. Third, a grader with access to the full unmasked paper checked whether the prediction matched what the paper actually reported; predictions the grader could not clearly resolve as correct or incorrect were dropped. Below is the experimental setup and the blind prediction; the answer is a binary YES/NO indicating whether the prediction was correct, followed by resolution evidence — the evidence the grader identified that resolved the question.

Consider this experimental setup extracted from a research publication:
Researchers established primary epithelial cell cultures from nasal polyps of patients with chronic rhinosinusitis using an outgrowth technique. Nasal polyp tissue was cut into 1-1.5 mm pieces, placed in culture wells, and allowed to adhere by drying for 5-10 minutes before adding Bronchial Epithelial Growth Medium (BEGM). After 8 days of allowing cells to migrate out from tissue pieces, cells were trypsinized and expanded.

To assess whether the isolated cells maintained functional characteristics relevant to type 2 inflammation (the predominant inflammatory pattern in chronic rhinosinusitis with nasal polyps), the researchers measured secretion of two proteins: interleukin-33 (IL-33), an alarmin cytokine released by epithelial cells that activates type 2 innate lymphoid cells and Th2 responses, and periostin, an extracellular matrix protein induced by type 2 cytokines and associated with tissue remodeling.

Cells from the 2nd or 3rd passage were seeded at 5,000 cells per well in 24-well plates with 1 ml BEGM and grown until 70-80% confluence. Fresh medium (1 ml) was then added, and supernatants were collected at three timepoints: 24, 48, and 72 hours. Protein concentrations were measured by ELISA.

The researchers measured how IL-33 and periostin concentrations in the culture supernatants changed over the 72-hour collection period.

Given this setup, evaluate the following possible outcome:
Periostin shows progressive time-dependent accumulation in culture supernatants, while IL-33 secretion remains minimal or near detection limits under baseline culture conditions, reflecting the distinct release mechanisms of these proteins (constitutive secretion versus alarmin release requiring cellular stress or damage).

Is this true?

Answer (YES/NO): NO